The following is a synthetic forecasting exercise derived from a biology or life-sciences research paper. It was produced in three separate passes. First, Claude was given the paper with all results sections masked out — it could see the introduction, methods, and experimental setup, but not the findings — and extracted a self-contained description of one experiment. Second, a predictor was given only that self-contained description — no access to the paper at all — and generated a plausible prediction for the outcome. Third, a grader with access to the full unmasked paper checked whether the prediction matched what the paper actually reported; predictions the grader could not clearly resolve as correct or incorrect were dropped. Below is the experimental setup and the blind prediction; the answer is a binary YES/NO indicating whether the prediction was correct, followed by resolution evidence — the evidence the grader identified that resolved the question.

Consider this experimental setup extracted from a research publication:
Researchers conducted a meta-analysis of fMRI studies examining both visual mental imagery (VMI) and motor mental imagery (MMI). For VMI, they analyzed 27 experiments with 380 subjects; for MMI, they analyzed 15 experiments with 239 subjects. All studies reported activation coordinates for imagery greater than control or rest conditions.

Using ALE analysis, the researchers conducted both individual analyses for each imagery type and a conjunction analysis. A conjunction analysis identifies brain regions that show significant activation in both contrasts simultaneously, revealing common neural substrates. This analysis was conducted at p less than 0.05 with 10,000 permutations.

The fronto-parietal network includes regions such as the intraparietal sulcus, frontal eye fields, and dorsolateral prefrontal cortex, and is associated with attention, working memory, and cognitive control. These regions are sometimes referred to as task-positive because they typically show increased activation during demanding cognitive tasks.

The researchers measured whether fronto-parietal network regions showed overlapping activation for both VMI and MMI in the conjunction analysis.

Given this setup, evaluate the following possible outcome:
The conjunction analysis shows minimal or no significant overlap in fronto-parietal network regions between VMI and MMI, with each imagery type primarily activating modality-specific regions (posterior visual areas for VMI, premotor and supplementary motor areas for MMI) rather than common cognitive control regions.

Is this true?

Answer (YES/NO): NO